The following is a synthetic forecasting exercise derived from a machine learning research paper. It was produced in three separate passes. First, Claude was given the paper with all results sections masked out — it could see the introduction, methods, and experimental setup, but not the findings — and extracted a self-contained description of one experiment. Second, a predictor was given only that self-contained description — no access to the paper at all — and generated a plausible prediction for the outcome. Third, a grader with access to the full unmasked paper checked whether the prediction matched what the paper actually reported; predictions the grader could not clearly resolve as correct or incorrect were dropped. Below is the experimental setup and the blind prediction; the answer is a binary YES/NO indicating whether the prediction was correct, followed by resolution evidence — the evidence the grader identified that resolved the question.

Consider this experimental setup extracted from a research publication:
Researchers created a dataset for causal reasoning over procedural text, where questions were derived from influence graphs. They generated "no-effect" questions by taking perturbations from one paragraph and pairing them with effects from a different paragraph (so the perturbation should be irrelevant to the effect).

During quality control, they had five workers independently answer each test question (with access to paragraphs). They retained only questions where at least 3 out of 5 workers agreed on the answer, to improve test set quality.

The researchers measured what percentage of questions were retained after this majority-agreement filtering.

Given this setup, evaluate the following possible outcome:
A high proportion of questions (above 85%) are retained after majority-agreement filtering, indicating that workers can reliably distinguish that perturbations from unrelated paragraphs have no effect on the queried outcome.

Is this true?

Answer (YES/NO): YES